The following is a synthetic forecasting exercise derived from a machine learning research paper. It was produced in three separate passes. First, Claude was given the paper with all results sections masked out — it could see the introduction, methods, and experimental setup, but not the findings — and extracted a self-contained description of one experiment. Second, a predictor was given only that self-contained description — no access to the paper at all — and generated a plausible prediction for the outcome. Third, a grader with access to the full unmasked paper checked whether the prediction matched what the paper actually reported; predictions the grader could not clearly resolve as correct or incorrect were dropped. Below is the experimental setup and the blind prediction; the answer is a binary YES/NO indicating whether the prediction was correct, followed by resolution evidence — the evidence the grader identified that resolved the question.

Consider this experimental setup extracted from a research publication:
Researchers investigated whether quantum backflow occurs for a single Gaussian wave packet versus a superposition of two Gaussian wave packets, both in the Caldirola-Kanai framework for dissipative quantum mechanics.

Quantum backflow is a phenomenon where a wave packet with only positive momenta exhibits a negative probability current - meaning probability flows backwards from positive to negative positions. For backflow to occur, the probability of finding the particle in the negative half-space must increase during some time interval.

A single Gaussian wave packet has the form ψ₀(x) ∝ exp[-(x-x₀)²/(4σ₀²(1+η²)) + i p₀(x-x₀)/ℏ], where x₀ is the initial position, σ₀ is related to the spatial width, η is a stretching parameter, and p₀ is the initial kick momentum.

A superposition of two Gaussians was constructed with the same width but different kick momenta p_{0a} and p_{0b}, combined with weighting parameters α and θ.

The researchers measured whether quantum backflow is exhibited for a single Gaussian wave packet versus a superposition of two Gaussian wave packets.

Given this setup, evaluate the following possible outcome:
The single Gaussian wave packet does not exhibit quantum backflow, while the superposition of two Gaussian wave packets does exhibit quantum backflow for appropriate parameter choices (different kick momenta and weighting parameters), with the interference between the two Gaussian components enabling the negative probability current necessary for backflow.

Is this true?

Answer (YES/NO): YES